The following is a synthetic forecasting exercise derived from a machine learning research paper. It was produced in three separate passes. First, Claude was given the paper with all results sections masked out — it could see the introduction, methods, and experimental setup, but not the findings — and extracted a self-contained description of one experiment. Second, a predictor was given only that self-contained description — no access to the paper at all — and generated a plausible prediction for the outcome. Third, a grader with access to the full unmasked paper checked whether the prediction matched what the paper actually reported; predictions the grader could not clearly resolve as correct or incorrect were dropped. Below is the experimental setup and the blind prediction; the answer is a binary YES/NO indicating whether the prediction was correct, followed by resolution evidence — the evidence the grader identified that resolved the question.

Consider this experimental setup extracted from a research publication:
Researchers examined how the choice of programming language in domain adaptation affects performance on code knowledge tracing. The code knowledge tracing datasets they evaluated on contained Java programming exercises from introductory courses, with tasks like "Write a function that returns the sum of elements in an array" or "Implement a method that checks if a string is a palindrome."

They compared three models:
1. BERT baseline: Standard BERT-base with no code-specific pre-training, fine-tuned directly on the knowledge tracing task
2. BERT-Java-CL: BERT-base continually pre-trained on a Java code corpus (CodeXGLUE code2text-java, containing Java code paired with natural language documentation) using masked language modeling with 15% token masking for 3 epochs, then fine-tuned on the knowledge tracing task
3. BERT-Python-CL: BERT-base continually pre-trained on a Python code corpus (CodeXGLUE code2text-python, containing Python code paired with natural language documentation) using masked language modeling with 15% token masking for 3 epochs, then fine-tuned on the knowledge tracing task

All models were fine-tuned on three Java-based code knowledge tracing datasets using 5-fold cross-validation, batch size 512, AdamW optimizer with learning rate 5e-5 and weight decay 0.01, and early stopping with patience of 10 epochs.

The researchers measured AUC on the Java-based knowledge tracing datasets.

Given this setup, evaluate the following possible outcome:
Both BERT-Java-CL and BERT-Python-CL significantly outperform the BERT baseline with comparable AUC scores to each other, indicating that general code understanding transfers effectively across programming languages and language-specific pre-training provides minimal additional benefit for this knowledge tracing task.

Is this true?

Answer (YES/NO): YES